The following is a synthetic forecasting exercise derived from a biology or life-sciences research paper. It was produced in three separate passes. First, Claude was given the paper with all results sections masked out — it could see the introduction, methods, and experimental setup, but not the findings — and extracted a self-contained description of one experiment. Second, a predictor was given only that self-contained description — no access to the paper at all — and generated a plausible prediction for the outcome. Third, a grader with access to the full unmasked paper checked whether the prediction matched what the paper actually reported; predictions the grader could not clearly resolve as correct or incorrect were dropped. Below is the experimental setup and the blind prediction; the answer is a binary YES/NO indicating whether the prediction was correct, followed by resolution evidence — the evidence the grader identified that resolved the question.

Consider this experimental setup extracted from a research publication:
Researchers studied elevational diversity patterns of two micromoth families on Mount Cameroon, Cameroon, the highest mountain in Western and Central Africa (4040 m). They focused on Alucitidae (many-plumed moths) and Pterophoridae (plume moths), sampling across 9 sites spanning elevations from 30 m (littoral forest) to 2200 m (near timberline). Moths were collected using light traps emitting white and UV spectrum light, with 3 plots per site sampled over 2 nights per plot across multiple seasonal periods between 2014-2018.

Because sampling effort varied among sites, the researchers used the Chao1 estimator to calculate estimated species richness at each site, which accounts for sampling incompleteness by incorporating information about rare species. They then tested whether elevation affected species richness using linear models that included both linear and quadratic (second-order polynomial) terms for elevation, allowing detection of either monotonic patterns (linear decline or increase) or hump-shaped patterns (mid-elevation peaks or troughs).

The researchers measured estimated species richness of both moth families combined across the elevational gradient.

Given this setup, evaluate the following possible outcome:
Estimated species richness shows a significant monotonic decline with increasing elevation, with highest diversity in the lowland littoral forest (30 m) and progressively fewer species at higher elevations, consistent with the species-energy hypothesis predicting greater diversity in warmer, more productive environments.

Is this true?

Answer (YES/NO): NO